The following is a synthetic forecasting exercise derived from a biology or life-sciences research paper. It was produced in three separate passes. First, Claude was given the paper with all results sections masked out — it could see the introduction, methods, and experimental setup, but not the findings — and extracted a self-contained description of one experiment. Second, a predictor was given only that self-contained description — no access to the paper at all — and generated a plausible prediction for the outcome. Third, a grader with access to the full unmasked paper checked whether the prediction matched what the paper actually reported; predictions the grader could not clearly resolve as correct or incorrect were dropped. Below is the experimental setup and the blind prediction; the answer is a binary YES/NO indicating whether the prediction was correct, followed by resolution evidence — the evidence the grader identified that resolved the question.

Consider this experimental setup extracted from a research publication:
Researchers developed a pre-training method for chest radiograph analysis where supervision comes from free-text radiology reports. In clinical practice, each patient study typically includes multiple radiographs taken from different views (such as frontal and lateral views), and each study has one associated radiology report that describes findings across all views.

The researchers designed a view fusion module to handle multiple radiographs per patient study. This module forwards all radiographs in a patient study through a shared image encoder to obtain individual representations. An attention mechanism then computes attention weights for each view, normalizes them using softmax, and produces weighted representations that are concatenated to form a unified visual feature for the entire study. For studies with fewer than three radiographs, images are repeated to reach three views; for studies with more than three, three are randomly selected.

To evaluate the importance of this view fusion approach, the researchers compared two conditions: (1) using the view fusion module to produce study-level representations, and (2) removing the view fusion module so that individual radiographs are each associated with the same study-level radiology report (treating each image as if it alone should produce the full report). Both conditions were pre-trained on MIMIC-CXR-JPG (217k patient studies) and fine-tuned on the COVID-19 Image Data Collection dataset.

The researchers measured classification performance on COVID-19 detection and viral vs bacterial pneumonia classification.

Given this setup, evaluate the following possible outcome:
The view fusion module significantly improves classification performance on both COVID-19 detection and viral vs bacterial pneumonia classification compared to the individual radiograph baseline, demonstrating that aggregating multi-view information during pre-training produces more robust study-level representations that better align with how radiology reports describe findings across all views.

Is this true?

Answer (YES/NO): YES